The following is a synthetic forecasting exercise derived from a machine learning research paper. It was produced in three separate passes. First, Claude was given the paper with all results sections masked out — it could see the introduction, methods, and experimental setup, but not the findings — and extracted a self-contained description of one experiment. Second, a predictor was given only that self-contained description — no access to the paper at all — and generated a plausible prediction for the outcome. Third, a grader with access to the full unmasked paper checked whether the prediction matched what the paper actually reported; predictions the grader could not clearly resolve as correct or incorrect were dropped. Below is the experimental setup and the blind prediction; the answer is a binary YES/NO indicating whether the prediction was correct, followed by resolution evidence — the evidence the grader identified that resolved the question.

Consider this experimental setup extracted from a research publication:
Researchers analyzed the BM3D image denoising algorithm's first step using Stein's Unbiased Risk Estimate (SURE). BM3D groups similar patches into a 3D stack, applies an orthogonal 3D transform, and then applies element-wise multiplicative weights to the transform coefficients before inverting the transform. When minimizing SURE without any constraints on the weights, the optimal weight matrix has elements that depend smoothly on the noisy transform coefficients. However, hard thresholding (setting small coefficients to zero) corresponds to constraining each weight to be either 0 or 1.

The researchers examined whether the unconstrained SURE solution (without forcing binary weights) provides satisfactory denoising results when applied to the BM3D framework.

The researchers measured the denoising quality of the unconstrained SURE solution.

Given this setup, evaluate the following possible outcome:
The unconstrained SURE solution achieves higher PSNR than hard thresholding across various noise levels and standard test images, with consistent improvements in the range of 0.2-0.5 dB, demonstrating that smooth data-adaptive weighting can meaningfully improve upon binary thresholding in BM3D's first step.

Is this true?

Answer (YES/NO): NO